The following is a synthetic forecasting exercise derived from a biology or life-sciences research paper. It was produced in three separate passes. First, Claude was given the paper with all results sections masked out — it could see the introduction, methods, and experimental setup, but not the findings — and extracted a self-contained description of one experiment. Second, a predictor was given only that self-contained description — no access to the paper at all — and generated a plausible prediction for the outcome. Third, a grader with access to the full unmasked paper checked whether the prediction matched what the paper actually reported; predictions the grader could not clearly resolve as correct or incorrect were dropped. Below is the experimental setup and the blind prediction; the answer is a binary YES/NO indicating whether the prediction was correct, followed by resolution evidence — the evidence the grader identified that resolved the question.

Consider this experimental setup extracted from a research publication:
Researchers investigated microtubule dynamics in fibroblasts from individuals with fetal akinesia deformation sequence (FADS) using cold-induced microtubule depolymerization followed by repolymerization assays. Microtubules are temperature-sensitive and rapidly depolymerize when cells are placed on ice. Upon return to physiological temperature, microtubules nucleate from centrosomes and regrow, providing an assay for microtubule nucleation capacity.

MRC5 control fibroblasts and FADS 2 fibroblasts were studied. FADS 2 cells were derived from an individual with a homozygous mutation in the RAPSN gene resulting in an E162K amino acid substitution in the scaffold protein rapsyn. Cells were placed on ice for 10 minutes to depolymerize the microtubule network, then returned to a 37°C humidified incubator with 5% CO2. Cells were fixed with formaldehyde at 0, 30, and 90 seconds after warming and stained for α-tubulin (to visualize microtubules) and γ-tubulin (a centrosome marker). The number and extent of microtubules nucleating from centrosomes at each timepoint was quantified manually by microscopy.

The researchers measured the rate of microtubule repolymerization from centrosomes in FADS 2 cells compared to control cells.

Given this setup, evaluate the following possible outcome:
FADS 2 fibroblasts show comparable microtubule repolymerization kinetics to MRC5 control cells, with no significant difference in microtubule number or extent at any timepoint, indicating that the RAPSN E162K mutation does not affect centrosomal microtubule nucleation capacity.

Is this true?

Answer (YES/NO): NO